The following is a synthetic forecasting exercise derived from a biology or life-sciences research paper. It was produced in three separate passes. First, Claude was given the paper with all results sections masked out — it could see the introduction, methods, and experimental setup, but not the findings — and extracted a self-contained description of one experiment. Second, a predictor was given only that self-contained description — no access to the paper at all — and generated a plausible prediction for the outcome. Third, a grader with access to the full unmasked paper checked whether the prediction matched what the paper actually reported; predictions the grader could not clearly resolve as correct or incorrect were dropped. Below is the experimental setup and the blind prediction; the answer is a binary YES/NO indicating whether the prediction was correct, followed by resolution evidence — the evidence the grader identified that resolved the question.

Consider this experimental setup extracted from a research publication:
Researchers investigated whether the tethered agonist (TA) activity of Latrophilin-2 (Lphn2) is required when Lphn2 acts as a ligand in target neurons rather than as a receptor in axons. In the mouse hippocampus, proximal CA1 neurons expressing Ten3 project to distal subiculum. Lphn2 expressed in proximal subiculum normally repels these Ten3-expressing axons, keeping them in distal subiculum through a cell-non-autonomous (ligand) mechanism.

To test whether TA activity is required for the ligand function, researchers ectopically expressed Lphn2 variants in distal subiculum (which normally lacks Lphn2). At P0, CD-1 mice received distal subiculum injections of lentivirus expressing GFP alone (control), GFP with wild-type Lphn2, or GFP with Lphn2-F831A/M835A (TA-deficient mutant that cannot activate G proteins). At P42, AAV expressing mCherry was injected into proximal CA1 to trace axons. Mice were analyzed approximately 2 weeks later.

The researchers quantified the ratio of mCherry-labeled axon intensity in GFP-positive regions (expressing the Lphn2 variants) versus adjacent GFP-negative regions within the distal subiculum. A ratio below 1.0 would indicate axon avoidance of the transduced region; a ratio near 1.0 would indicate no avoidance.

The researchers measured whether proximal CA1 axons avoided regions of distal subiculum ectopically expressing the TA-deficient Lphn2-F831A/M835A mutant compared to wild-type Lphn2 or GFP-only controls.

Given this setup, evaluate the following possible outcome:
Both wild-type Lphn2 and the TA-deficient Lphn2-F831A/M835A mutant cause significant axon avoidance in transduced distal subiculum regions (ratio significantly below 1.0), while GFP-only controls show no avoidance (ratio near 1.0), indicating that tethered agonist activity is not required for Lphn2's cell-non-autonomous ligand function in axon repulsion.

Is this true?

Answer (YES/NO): YES